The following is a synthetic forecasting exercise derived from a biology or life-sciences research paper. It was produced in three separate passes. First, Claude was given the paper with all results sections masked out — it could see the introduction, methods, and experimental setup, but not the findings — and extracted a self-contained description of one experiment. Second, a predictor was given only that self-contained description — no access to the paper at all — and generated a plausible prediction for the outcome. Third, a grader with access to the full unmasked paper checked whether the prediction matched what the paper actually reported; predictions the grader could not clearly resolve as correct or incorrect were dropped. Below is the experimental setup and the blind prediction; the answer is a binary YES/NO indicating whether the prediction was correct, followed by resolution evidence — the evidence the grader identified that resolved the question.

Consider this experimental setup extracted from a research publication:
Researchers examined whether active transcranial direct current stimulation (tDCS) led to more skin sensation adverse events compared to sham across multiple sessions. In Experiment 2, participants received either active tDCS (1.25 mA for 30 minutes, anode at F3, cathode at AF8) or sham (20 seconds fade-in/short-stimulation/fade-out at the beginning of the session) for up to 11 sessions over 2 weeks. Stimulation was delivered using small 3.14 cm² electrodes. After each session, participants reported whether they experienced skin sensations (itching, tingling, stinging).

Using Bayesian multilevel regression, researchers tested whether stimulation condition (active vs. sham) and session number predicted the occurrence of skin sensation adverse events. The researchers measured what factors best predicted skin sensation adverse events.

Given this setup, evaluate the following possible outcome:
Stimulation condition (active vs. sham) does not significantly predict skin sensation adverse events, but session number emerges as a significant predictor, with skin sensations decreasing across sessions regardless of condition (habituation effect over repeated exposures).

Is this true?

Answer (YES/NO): NO